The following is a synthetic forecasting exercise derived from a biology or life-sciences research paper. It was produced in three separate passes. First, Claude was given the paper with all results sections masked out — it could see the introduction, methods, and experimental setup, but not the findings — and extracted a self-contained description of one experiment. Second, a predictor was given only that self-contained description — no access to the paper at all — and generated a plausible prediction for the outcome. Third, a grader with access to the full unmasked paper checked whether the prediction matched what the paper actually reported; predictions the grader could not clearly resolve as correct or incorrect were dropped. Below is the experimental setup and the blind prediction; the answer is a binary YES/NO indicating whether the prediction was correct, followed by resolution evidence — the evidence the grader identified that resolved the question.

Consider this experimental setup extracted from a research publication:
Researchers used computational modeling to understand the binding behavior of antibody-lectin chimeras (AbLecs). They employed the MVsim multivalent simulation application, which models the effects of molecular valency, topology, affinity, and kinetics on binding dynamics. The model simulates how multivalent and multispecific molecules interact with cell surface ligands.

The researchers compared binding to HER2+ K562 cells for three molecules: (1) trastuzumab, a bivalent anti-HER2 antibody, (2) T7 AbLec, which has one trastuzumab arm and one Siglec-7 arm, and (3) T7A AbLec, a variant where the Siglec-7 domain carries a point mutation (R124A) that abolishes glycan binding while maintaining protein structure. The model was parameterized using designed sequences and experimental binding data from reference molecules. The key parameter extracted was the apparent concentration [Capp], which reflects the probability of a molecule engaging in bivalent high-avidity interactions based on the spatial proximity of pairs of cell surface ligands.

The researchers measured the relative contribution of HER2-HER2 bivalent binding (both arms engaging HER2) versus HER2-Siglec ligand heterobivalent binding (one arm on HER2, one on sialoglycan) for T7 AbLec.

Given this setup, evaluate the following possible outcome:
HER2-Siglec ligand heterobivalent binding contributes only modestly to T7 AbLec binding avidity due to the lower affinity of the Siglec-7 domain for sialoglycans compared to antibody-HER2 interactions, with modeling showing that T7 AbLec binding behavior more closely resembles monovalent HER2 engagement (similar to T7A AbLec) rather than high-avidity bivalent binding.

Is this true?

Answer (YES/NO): NO